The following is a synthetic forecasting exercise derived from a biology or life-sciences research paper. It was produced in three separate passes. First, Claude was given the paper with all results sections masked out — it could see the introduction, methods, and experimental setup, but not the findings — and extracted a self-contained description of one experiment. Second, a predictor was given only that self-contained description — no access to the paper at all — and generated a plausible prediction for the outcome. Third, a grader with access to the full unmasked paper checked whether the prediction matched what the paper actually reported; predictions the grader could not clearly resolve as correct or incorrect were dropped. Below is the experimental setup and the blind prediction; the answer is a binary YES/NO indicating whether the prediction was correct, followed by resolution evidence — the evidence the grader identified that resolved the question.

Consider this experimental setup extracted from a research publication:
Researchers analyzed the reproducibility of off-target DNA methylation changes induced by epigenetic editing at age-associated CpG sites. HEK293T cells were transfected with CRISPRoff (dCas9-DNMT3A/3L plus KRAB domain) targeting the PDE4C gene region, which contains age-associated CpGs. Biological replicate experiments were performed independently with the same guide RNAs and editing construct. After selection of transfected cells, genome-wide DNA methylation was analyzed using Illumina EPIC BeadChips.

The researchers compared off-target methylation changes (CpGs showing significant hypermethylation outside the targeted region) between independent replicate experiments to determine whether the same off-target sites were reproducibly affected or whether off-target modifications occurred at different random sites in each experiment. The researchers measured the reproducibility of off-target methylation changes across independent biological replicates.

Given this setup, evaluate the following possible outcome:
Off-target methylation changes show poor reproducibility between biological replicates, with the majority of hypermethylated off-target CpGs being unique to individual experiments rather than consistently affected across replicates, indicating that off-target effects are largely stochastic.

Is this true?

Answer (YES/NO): NO